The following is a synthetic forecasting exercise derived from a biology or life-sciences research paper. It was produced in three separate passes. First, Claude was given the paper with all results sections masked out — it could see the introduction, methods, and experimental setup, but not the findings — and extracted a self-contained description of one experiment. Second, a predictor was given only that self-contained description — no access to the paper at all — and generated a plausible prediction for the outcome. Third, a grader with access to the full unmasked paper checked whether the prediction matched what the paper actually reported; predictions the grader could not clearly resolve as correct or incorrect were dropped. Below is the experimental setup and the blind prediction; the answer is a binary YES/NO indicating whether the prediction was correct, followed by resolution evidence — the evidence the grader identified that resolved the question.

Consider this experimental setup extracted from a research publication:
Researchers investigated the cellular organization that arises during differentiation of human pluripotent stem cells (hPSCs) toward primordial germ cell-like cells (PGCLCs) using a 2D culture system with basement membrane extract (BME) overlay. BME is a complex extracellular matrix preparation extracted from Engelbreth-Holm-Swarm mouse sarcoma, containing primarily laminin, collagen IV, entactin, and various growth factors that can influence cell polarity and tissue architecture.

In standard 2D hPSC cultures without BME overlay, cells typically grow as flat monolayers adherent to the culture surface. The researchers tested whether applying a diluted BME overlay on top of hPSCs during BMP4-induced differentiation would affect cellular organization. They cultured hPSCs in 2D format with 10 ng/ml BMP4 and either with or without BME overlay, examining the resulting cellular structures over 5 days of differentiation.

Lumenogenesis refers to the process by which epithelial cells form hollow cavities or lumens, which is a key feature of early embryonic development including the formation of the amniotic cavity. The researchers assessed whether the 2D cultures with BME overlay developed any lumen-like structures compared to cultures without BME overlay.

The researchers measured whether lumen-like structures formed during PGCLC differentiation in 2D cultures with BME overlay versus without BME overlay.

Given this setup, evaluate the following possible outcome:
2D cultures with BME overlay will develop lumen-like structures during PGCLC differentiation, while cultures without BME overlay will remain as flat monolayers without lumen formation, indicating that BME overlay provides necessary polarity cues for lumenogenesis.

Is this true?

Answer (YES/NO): YES